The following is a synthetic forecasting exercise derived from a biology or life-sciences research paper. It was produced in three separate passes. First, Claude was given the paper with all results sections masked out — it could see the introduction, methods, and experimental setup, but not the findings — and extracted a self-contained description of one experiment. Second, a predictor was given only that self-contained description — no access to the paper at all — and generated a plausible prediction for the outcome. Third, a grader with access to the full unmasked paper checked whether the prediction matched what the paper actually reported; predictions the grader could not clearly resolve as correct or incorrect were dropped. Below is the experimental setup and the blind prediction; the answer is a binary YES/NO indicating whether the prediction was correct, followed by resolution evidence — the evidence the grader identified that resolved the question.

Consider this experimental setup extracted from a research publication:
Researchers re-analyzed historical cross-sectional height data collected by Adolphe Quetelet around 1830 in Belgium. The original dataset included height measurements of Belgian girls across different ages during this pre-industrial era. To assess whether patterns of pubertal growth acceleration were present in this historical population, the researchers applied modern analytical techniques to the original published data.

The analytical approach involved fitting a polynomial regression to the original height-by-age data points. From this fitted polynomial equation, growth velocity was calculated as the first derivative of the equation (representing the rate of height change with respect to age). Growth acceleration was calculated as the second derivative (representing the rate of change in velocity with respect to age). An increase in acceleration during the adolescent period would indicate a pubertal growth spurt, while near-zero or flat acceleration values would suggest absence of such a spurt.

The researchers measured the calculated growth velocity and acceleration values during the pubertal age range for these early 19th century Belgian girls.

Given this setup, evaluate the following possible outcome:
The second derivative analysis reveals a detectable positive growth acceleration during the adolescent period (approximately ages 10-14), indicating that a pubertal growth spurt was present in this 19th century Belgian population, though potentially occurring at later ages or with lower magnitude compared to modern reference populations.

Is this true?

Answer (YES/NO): NO